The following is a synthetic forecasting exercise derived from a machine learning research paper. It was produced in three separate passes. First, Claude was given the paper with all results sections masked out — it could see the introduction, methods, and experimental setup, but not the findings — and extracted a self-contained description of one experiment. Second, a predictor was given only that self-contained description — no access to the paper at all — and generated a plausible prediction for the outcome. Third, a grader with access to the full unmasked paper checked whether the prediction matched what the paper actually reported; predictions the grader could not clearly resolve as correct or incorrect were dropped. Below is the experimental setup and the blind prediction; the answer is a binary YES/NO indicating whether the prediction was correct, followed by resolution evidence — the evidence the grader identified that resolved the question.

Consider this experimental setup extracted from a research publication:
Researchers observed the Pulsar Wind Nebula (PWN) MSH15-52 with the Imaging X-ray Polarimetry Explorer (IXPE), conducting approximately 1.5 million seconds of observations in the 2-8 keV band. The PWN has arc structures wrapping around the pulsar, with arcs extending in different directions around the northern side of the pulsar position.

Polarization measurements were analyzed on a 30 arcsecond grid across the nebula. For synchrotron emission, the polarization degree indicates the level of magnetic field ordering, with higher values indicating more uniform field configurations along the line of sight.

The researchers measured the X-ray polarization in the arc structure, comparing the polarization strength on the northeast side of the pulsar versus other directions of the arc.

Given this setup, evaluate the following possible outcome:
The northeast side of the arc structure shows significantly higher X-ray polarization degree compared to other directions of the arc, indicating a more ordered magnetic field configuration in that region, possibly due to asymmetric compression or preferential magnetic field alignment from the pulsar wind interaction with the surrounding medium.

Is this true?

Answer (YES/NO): YES